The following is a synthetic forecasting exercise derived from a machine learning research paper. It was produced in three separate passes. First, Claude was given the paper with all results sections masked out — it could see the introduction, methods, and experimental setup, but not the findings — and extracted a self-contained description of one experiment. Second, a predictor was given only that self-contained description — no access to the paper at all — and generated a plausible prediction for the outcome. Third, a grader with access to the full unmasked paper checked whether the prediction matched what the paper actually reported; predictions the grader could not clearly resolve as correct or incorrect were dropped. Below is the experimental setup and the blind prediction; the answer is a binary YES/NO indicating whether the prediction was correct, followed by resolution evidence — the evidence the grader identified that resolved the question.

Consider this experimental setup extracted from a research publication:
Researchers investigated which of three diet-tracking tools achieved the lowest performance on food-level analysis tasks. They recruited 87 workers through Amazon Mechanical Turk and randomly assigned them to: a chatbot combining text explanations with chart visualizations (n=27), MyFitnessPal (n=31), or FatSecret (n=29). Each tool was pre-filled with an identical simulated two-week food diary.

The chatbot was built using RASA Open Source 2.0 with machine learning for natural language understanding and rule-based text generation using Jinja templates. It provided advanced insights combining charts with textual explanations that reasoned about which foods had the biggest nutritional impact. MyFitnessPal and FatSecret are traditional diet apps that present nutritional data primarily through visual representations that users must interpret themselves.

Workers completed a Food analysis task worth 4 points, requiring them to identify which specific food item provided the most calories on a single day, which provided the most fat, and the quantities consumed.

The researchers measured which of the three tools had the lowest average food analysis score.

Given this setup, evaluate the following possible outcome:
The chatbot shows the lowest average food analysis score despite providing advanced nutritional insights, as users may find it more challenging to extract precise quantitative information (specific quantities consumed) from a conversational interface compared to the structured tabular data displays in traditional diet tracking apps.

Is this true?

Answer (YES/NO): NO